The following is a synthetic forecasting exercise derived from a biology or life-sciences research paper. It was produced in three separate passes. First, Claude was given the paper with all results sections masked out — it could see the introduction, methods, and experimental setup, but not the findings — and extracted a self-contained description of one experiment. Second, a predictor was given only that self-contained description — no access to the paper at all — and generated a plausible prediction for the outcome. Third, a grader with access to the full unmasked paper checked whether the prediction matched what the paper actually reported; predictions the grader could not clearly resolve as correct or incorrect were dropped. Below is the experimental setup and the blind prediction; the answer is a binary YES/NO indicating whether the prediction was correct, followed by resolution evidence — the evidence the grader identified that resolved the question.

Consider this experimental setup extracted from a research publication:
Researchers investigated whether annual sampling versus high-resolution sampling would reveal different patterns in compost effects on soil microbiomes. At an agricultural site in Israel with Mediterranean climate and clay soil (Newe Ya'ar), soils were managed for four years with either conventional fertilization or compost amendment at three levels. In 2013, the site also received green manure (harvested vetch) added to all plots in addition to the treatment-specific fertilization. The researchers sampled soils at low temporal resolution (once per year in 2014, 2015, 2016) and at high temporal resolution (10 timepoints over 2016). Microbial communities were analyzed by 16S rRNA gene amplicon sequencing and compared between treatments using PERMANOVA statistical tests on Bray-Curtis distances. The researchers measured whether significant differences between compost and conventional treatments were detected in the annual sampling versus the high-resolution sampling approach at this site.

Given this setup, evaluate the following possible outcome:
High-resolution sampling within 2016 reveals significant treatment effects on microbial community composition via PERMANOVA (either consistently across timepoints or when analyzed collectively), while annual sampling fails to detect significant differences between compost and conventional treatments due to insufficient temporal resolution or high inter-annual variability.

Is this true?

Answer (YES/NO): YES